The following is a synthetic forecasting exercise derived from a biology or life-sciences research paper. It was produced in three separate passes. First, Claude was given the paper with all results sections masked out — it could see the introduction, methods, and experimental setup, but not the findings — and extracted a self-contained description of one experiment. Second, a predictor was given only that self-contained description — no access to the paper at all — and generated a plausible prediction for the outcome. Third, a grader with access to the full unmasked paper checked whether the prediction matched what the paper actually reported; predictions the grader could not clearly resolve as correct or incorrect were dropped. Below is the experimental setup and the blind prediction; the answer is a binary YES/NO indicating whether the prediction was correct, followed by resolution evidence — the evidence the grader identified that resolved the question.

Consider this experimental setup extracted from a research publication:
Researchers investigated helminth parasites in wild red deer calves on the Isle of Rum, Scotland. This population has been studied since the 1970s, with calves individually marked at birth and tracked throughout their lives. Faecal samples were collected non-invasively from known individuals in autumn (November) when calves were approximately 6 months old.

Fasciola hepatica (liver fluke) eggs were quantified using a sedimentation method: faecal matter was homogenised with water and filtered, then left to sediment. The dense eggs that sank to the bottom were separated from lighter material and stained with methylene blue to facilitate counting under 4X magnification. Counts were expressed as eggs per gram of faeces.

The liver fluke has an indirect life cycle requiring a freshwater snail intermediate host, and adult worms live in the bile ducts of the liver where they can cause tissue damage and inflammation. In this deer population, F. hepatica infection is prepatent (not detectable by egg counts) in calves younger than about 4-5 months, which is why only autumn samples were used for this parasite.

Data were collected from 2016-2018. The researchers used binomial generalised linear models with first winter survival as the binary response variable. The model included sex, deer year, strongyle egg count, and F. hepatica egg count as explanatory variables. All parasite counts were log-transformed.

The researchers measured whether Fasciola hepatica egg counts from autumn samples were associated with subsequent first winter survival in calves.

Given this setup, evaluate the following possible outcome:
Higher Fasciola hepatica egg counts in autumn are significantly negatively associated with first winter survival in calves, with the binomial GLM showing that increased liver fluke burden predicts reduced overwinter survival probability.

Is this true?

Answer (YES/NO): NO